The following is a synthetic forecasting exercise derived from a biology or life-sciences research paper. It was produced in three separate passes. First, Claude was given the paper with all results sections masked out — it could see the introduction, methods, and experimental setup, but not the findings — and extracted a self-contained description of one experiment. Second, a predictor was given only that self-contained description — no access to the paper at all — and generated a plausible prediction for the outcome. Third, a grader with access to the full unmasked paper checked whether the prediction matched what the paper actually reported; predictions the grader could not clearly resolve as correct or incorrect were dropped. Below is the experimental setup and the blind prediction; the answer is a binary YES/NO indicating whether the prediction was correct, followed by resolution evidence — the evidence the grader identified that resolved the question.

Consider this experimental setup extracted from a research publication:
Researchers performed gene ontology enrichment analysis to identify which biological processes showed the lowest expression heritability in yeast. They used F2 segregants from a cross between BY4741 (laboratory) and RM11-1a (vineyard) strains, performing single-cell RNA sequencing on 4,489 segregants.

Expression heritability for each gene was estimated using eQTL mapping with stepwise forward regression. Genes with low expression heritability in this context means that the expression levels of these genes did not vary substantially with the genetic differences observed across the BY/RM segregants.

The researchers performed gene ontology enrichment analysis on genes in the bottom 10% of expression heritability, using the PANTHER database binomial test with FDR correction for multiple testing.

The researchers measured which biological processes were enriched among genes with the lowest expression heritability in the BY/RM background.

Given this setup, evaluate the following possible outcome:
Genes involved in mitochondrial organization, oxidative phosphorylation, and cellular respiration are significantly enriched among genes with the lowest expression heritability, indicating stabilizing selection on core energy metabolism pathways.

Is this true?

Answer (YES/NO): NO